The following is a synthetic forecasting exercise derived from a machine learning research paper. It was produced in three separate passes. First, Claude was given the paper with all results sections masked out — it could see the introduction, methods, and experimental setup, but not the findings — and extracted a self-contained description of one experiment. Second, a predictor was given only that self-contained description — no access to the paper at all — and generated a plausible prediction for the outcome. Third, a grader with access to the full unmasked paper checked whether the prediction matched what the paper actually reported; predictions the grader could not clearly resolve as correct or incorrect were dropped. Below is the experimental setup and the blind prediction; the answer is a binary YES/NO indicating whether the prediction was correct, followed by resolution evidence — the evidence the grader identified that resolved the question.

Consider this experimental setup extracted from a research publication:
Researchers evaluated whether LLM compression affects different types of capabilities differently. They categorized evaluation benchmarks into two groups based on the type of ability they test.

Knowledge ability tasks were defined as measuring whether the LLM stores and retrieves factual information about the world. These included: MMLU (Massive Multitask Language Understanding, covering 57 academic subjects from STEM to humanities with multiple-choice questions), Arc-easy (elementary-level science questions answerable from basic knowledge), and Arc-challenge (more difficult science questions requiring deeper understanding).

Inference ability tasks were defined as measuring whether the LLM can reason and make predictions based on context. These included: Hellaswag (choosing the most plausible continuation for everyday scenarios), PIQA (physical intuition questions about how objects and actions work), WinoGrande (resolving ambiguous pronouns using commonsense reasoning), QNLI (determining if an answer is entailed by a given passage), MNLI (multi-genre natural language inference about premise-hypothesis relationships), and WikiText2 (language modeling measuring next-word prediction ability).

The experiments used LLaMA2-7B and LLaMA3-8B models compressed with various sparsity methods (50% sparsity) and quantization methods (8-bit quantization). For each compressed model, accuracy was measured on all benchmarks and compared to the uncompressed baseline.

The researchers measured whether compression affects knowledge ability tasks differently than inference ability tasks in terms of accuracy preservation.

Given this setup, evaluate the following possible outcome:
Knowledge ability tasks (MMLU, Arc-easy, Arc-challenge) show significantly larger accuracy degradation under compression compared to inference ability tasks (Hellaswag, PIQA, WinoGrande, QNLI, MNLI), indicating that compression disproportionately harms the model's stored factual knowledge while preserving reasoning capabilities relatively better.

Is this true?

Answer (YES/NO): NO